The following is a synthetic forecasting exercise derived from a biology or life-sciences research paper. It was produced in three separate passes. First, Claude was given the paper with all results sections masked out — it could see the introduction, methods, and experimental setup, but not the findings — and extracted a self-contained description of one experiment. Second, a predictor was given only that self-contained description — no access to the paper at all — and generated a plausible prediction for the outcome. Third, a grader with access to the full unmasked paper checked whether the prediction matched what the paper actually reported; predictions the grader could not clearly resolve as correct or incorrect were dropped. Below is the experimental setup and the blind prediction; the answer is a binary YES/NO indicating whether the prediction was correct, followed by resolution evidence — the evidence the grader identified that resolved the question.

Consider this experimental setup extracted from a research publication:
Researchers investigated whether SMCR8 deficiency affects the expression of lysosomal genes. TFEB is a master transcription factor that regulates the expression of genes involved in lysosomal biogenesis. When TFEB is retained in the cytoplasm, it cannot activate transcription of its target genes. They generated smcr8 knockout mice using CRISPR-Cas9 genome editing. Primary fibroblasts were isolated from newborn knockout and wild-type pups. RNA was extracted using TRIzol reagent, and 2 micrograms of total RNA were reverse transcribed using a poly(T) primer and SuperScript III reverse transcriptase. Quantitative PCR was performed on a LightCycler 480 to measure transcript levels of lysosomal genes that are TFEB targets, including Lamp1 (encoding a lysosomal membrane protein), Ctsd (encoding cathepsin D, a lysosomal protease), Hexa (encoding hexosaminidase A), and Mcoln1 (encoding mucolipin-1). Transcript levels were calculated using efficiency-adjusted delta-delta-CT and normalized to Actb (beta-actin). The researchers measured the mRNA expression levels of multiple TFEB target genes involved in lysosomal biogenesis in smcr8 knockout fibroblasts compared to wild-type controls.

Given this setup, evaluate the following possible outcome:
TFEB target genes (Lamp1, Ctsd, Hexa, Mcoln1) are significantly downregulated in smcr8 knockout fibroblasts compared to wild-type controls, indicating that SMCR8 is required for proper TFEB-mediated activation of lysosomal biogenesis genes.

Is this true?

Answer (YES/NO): NO